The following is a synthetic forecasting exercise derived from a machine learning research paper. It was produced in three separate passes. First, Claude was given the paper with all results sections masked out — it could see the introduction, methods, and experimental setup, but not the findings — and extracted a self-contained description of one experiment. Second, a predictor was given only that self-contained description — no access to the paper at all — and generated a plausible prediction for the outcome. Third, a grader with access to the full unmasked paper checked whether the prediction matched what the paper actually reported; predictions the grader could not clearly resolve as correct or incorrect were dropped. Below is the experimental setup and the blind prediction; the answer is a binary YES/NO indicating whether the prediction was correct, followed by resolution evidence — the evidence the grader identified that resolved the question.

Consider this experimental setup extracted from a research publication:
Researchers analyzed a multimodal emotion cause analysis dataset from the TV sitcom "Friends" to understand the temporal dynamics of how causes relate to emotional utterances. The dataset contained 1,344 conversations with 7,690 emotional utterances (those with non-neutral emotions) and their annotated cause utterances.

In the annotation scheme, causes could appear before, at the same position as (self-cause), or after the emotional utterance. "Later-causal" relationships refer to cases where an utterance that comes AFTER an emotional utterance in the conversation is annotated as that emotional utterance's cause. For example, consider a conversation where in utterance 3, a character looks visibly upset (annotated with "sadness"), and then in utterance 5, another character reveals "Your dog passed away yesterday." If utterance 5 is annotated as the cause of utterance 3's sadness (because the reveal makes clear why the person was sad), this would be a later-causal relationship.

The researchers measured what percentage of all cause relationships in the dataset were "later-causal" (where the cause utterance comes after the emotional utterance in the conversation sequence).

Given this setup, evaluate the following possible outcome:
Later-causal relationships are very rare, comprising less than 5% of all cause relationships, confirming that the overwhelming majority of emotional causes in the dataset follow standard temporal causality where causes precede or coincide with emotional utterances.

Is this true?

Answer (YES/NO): YES